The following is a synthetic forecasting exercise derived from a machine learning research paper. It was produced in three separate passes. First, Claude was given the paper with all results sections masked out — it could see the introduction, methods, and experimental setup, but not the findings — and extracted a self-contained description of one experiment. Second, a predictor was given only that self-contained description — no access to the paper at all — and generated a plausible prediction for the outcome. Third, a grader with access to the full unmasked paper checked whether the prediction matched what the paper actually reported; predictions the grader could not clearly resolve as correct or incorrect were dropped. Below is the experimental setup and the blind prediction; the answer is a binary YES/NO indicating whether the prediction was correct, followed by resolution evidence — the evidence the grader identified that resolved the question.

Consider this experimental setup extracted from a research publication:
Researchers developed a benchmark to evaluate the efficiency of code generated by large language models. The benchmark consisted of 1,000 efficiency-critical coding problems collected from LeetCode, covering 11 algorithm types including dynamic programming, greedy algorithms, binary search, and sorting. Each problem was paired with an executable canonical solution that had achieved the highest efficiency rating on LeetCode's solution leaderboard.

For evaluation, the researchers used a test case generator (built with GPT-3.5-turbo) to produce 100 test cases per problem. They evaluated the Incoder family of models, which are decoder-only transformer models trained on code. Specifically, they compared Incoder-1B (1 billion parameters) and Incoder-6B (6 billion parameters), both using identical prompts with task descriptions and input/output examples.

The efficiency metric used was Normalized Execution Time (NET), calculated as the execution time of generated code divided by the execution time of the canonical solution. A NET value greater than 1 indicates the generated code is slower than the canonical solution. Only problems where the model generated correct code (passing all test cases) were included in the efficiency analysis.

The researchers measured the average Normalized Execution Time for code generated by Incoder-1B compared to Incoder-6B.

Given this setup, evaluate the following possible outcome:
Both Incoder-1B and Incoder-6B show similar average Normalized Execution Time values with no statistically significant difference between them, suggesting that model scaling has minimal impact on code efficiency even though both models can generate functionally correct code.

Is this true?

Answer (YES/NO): NO